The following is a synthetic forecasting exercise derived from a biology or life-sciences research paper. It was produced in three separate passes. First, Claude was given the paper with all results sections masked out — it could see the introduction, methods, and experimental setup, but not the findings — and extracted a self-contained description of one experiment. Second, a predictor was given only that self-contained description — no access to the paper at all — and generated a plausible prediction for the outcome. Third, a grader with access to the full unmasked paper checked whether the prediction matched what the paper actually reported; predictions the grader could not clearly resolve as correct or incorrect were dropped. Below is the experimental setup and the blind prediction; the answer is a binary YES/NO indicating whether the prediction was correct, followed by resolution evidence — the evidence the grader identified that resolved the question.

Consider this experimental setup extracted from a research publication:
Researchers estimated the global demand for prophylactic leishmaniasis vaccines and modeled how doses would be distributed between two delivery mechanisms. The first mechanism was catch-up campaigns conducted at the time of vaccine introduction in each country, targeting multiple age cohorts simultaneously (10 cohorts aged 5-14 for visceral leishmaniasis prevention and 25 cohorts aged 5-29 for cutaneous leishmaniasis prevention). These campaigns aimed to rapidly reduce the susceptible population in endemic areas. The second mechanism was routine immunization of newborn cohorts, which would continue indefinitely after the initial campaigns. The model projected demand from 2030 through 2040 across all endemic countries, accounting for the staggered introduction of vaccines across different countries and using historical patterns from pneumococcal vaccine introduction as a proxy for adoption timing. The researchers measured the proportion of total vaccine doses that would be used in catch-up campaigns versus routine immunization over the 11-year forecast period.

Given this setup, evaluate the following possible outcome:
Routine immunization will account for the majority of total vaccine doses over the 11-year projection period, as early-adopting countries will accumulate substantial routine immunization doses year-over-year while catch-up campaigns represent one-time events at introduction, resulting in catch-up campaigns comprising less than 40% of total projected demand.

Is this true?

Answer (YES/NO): YES